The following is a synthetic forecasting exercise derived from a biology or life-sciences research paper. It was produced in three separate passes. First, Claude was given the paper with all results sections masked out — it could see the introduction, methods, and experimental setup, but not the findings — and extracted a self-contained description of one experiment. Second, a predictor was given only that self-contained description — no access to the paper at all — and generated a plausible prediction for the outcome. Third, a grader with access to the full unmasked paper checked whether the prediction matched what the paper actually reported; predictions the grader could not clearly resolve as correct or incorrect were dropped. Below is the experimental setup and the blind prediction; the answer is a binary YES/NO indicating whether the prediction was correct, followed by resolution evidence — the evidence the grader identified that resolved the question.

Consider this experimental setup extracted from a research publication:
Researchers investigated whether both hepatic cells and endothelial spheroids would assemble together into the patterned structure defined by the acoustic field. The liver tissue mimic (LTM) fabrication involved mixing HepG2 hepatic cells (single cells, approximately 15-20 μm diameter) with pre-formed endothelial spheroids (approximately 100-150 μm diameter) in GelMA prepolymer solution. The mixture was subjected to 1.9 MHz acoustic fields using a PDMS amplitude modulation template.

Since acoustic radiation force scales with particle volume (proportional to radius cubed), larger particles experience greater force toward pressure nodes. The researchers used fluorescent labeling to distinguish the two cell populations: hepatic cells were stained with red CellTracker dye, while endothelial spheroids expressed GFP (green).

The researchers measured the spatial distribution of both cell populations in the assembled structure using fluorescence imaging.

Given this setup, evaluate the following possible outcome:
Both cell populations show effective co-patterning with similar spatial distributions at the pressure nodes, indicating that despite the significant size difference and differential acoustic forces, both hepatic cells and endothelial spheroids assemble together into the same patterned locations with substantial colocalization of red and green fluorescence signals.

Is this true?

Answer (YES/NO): NO